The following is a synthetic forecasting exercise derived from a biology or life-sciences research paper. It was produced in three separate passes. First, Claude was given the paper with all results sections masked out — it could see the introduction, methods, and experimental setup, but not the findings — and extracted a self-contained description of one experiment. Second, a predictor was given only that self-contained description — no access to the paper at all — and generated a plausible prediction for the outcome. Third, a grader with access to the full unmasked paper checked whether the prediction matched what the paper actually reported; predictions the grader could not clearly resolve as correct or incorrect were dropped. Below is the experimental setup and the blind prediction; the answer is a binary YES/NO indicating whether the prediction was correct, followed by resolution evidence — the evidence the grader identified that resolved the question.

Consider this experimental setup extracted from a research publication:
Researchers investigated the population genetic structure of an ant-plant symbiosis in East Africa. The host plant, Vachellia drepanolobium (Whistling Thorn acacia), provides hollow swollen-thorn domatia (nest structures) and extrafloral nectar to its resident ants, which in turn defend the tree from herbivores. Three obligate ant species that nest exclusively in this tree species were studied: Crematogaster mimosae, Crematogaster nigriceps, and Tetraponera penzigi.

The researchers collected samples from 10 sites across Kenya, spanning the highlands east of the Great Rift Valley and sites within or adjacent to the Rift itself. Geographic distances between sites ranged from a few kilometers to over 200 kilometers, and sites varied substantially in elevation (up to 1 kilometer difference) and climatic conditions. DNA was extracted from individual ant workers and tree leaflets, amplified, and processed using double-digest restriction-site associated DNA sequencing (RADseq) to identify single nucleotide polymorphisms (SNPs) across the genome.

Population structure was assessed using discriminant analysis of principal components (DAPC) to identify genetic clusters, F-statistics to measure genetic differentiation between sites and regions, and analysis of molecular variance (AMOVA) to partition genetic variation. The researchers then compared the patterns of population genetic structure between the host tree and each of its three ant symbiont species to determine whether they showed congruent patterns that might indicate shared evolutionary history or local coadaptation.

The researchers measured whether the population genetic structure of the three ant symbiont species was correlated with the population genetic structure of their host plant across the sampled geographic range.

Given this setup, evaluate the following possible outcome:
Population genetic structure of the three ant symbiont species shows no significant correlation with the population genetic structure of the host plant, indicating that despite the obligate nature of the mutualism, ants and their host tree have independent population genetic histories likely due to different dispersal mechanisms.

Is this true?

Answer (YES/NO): YES